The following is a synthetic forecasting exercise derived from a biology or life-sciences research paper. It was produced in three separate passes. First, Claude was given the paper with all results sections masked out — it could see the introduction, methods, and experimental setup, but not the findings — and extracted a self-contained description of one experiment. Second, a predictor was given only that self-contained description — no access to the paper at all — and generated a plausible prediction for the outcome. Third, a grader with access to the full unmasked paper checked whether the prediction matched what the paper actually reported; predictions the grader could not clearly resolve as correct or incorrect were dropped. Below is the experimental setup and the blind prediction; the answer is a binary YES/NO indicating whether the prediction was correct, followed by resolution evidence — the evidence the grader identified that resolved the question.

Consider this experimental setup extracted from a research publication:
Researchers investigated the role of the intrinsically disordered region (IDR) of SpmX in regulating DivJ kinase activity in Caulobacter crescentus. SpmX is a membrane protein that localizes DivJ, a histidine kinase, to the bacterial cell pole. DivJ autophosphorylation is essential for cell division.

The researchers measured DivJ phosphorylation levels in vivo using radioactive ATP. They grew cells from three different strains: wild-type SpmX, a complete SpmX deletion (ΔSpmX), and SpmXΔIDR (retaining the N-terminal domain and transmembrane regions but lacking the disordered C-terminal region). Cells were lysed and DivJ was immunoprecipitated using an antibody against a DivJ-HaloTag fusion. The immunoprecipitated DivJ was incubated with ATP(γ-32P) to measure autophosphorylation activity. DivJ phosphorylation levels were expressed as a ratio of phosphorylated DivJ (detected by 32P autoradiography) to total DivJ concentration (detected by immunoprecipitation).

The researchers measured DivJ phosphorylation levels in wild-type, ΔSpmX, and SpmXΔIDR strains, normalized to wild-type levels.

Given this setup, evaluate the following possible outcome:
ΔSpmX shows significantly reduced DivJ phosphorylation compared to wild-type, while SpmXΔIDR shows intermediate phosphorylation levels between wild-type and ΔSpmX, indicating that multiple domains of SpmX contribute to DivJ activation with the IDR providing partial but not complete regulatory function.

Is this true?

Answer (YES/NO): NO